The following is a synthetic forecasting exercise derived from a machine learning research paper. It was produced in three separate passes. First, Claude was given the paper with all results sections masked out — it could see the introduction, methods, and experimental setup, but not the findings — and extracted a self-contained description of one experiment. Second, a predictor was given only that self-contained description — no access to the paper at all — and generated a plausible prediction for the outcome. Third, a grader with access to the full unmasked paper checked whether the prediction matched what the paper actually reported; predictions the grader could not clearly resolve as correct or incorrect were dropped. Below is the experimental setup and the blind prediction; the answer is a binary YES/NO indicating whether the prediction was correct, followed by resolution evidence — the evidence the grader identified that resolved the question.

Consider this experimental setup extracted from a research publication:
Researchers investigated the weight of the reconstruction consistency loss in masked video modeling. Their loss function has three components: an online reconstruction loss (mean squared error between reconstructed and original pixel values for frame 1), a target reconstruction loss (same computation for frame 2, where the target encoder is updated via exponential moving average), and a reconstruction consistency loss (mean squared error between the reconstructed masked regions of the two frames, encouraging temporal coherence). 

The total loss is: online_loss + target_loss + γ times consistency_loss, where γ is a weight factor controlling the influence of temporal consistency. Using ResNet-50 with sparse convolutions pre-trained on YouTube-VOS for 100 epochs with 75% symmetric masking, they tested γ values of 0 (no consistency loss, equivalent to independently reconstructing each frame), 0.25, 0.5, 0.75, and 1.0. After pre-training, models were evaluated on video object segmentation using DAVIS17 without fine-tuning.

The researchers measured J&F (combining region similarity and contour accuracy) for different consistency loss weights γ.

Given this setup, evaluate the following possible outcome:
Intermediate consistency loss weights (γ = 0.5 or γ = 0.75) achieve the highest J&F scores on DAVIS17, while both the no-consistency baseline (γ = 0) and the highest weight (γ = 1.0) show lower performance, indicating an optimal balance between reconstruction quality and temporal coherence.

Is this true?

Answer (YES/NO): NO